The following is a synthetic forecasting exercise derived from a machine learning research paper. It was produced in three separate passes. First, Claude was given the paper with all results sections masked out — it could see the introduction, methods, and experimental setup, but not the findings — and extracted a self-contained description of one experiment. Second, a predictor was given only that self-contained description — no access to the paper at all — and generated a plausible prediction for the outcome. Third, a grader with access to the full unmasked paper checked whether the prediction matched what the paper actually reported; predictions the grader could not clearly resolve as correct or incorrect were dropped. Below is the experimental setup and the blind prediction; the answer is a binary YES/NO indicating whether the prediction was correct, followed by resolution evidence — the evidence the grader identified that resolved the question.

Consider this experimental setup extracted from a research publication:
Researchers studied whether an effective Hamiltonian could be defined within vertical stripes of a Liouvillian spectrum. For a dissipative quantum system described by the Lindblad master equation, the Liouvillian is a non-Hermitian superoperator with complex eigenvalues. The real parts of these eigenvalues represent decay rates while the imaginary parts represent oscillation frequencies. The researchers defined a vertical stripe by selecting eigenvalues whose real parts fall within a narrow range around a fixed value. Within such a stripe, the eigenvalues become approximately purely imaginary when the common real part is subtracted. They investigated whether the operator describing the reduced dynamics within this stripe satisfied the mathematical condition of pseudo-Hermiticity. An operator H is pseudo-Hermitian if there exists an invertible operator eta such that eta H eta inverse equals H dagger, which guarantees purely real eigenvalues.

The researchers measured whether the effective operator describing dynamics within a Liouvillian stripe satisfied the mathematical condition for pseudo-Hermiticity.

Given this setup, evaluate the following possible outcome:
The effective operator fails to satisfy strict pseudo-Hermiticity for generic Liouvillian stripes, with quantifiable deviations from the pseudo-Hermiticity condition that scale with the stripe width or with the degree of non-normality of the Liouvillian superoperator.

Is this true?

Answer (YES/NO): NO